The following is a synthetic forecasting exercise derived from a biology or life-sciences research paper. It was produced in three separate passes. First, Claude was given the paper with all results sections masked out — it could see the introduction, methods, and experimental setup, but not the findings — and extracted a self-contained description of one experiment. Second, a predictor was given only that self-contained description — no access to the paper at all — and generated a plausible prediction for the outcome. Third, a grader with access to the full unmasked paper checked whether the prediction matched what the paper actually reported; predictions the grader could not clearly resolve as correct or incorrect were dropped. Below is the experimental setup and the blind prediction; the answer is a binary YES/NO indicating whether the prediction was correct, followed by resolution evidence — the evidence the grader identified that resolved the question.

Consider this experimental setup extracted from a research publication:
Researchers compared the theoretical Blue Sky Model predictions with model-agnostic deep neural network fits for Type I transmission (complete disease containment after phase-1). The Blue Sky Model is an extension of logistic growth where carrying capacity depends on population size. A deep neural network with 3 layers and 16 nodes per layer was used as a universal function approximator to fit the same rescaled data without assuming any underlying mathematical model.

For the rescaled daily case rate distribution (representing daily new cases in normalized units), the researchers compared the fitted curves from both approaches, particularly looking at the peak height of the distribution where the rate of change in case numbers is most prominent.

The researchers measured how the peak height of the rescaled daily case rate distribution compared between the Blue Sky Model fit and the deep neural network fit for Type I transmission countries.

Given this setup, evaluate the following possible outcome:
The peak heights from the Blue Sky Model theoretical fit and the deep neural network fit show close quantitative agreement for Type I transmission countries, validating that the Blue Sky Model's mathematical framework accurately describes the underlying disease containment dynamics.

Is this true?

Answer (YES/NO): NO